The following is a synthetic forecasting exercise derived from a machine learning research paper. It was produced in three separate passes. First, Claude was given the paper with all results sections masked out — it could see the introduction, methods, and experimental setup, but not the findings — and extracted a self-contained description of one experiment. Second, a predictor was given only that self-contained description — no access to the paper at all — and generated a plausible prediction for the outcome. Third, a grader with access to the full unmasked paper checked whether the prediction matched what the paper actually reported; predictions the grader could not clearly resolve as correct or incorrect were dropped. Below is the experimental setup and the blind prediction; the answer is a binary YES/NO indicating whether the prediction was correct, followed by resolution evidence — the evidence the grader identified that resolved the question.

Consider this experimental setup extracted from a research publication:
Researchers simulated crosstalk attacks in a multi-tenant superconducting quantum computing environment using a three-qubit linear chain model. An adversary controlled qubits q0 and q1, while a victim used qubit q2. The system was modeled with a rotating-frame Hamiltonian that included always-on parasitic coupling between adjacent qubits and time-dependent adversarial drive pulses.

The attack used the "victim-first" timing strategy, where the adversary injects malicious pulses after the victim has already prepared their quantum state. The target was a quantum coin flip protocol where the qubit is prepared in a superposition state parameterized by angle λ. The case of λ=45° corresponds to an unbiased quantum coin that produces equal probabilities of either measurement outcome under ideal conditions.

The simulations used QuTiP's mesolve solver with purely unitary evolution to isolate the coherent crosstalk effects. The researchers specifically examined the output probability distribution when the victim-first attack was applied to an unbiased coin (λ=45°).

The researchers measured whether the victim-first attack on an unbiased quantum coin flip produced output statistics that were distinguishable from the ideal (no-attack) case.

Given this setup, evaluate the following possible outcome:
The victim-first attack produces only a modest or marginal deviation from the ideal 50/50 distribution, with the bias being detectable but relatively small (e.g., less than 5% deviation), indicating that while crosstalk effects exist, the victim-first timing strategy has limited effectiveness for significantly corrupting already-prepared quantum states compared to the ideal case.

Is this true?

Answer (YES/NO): NO